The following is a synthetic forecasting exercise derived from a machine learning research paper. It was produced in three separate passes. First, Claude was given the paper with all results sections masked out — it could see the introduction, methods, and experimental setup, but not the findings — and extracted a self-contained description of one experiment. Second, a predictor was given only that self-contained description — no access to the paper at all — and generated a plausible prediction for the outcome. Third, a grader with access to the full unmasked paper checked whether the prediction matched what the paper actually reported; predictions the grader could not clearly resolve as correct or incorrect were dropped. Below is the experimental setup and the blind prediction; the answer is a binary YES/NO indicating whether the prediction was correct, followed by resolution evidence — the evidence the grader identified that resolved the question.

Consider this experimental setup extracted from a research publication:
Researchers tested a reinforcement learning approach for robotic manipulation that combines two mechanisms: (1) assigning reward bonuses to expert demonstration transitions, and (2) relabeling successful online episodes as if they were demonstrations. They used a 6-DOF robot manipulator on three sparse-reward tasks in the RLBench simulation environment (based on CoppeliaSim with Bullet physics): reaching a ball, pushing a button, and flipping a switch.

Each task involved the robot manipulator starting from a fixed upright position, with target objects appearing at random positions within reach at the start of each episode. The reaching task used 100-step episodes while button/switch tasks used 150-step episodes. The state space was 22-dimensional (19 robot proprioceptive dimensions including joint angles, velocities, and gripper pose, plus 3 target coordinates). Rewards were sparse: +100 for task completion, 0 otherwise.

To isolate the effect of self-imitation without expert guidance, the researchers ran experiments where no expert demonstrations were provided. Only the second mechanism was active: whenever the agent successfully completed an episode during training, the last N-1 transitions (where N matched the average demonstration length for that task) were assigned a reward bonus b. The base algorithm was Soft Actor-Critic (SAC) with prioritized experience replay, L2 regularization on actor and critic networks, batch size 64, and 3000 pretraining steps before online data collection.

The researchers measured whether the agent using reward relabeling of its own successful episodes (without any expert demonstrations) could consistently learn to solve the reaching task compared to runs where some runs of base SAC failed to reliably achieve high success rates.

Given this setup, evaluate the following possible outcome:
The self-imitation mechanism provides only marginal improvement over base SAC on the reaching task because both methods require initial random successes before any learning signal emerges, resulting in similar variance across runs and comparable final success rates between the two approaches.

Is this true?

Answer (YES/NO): NO